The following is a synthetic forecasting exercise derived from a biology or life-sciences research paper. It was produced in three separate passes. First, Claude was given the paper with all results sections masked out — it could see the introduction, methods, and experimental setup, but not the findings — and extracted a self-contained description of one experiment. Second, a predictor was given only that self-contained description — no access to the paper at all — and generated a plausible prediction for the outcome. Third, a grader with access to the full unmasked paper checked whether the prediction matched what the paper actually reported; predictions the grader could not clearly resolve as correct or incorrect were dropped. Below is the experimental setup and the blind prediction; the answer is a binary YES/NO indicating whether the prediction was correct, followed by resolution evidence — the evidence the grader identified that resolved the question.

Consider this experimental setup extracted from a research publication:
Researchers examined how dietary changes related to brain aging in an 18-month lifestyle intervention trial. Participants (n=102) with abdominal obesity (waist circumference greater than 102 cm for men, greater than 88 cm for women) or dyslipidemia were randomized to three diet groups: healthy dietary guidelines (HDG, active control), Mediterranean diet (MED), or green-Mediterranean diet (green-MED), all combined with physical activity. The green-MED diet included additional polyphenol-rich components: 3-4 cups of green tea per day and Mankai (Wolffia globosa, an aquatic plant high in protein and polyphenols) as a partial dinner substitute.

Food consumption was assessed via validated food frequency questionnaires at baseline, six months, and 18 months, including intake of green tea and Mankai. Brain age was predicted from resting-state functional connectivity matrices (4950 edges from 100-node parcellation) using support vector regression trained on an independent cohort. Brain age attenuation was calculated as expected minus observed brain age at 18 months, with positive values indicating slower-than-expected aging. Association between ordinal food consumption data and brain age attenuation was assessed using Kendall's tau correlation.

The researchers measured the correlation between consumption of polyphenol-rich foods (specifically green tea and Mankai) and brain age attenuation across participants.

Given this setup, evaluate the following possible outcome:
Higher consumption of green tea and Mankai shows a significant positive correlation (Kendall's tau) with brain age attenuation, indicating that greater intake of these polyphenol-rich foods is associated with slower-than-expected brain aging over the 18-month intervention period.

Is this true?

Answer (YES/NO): NO